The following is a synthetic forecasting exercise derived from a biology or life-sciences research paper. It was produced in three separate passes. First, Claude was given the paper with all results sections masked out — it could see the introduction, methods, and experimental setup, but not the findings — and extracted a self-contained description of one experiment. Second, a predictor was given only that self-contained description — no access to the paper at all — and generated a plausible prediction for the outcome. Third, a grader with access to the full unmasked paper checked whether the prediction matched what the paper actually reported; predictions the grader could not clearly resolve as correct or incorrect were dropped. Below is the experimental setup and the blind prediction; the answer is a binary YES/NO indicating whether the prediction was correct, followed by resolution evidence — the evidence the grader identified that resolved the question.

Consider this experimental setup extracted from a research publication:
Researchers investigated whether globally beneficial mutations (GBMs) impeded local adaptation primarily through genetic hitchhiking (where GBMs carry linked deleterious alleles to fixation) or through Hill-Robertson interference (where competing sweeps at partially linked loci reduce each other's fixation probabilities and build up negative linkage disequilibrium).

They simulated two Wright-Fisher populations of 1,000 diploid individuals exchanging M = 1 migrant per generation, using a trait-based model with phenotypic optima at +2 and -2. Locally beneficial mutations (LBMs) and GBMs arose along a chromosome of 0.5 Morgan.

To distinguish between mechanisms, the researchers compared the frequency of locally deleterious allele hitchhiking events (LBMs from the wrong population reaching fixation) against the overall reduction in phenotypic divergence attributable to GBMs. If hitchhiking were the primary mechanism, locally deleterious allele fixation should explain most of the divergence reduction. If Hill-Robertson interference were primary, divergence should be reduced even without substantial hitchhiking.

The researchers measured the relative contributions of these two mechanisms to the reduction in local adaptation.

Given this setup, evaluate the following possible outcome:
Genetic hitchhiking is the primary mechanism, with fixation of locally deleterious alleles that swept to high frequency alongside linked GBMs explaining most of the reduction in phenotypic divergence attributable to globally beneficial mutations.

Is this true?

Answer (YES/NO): NO